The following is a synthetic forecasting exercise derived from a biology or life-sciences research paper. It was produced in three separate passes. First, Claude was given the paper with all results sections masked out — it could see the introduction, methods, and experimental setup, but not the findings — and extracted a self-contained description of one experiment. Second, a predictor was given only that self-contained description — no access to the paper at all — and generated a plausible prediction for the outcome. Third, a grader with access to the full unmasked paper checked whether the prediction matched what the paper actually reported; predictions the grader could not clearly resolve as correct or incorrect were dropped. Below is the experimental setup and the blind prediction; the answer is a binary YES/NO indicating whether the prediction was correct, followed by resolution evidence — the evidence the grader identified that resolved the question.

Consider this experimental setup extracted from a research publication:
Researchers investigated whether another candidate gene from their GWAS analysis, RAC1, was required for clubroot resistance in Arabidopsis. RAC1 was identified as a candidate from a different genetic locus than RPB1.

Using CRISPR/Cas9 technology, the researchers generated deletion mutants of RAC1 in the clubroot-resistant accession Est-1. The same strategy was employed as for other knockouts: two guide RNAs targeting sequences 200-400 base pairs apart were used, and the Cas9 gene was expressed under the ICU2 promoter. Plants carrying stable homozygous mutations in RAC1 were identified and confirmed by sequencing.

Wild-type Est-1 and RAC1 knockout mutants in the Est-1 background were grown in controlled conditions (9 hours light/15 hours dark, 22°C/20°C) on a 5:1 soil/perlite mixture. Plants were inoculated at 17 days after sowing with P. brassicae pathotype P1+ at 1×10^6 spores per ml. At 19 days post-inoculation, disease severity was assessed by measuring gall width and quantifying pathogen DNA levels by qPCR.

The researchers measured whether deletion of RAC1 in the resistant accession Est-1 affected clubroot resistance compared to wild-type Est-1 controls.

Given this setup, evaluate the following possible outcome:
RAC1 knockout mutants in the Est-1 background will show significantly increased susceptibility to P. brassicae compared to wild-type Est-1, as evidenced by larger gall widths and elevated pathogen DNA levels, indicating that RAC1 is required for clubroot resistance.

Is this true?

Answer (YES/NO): NO